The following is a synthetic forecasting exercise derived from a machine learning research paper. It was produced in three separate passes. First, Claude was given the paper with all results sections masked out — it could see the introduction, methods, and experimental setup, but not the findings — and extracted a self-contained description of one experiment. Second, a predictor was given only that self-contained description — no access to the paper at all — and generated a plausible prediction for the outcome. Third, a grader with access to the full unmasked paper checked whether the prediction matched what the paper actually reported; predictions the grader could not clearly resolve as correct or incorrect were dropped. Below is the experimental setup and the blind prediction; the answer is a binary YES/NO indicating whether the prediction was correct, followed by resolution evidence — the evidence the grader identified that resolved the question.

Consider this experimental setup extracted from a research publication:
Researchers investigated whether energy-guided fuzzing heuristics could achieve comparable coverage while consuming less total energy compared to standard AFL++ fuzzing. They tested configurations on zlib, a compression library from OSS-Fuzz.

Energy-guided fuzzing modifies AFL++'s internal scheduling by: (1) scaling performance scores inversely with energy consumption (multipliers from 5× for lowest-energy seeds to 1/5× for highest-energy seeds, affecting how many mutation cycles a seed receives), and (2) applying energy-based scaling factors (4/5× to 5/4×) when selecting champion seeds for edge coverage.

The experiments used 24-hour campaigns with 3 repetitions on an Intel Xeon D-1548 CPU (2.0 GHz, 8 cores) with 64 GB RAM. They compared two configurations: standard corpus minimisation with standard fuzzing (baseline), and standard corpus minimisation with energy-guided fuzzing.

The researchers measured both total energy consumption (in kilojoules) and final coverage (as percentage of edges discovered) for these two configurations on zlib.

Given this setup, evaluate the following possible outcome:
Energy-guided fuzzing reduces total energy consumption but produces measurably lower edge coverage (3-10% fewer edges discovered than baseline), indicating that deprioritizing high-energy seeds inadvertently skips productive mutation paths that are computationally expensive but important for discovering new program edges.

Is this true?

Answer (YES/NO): NO